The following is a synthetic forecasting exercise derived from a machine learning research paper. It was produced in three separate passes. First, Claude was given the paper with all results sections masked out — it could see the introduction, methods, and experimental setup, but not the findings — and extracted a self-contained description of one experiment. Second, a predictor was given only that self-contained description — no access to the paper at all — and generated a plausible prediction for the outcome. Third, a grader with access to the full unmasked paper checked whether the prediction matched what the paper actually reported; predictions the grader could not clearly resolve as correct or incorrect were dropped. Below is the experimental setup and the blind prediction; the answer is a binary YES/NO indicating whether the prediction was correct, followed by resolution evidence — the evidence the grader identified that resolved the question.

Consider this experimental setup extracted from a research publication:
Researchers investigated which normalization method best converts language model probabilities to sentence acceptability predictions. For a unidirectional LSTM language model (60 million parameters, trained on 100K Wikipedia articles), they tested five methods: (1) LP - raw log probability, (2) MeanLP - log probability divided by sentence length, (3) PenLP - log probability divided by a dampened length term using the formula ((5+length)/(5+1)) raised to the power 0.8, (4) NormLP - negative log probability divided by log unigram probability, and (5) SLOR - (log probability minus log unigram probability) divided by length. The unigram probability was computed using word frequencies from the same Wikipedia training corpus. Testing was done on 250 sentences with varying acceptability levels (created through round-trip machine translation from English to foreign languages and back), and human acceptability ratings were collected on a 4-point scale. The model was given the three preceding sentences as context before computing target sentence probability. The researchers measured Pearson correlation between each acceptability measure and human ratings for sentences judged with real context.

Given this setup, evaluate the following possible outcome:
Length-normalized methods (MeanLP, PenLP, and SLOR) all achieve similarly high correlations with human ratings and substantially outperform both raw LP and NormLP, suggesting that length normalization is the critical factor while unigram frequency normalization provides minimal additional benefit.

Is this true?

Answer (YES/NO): NO